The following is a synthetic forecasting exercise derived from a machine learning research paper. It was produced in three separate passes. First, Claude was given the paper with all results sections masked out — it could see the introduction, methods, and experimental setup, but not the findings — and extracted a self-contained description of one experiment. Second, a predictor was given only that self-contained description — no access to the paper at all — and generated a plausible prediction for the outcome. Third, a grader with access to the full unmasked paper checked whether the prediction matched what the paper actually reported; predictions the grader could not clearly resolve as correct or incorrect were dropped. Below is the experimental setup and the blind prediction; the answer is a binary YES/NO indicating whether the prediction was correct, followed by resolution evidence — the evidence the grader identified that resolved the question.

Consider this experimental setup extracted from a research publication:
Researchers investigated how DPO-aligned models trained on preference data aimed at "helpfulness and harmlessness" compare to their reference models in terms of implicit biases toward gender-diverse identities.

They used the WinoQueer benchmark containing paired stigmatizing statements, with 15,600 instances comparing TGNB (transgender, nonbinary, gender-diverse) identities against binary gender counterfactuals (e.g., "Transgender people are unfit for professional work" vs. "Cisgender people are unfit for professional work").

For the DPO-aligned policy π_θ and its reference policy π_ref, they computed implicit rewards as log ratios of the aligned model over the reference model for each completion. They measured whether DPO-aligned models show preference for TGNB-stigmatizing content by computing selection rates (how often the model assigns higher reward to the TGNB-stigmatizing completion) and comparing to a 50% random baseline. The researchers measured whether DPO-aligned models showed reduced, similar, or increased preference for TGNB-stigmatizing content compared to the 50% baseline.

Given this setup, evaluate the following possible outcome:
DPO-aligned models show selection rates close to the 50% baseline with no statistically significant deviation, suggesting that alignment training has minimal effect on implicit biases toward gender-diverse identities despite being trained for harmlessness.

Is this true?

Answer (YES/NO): NO